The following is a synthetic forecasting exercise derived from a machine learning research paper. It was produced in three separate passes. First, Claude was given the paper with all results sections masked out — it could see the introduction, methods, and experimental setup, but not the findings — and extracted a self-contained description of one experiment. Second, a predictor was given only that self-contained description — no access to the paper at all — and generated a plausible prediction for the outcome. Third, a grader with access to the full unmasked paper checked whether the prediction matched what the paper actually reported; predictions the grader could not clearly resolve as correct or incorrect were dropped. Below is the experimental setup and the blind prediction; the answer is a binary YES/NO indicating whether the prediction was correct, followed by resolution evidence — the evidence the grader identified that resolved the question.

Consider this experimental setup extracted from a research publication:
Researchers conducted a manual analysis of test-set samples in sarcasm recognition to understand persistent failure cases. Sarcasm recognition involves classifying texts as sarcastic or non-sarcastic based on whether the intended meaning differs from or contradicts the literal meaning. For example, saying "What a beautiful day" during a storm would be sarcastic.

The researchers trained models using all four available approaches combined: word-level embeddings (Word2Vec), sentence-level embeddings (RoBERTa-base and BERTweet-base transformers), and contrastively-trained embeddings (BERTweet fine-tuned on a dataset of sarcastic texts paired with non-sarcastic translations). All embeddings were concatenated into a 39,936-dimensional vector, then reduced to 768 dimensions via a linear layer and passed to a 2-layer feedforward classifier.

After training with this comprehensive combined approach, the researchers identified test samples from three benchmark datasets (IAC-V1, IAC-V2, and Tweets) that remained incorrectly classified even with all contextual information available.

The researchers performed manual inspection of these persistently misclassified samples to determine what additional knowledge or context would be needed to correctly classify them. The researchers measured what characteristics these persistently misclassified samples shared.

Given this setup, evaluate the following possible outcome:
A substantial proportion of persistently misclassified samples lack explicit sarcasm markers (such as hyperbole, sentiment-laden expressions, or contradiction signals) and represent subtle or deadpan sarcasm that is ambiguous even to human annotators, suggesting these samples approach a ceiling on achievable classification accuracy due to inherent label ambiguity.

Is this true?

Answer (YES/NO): NO